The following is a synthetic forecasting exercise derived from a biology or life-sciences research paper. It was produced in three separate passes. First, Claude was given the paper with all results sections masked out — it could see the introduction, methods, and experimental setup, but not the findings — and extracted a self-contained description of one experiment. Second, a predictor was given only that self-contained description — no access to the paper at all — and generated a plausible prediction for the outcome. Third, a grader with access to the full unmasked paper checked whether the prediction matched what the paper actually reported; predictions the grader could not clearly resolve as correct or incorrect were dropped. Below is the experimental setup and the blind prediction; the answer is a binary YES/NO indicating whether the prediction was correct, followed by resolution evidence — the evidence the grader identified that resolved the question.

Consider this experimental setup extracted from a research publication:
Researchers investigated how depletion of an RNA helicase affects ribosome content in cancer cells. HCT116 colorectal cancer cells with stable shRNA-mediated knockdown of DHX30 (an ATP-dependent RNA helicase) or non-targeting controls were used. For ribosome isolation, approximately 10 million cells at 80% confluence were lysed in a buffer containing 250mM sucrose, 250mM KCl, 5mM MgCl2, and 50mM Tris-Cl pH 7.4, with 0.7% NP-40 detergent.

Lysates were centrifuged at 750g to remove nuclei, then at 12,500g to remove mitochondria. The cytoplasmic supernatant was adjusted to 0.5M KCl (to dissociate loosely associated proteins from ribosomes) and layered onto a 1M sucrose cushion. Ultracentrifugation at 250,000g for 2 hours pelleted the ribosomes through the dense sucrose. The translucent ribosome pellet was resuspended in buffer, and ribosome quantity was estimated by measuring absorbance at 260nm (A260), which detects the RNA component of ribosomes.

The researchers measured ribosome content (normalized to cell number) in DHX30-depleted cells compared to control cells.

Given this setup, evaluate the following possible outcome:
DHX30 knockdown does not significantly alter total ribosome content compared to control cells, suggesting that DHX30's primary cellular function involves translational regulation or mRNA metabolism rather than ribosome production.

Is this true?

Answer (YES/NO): NO